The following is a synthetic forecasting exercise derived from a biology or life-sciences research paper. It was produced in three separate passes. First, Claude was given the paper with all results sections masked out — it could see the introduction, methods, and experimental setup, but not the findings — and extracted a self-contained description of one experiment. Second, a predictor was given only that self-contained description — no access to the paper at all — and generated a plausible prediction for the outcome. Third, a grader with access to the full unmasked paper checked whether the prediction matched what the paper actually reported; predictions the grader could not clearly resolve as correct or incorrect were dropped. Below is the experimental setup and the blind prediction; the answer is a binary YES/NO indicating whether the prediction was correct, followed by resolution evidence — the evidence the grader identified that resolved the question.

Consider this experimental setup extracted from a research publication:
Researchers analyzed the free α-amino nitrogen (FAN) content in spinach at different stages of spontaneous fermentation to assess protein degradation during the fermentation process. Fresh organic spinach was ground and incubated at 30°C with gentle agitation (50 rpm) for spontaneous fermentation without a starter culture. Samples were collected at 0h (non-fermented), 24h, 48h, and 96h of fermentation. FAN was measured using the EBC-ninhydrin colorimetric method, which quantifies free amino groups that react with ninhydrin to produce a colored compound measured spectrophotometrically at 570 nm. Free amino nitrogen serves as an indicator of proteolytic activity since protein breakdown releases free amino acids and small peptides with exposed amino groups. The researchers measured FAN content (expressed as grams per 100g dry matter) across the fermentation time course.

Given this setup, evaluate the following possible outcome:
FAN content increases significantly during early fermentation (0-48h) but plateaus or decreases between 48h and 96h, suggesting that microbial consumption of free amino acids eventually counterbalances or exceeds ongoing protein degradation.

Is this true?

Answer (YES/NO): YES